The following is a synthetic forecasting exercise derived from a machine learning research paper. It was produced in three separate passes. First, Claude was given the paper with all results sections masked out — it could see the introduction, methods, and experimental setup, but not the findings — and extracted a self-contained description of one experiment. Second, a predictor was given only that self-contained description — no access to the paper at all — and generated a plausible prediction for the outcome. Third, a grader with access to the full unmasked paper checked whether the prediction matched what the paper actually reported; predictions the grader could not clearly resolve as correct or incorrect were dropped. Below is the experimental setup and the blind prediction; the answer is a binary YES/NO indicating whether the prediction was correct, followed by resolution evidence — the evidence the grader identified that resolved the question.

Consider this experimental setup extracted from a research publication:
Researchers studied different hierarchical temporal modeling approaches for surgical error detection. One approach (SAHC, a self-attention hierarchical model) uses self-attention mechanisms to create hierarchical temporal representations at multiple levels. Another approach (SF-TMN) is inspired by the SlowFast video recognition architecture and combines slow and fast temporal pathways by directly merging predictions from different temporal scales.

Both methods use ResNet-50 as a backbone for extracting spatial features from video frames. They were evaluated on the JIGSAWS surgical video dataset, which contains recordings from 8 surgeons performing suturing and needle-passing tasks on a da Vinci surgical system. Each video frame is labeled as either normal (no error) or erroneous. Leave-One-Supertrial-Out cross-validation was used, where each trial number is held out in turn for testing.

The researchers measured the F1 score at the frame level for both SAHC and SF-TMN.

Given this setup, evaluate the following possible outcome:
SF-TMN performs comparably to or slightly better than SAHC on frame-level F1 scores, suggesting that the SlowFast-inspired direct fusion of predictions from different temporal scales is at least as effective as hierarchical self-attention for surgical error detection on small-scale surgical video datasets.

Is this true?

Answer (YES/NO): NO